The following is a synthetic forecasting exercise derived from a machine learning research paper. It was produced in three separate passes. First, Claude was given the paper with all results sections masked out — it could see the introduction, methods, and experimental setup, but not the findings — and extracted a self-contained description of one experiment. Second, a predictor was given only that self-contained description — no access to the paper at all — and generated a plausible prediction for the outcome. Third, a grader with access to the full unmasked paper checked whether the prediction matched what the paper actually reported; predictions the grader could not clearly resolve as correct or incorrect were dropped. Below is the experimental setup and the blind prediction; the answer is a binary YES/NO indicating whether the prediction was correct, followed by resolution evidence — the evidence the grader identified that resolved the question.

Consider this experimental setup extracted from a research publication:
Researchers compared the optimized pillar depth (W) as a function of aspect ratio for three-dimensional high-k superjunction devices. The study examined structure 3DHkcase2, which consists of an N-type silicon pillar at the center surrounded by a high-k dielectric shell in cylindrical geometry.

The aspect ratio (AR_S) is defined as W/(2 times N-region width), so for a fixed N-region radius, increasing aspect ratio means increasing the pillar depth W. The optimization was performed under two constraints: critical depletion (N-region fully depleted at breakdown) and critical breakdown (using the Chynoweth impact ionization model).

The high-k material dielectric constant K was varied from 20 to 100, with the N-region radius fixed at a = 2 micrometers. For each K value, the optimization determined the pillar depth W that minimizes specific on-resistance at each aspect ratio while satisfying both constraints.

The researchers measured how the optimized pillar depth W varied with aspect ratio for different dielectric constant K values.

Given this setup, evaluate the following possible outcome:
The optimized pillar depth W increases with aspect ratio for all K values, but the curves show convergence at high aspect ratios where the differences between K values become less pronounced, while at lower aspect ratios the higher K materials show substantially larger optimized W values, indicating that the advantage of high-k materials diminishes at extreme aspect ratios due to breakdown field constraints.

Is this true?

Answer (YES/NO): NO